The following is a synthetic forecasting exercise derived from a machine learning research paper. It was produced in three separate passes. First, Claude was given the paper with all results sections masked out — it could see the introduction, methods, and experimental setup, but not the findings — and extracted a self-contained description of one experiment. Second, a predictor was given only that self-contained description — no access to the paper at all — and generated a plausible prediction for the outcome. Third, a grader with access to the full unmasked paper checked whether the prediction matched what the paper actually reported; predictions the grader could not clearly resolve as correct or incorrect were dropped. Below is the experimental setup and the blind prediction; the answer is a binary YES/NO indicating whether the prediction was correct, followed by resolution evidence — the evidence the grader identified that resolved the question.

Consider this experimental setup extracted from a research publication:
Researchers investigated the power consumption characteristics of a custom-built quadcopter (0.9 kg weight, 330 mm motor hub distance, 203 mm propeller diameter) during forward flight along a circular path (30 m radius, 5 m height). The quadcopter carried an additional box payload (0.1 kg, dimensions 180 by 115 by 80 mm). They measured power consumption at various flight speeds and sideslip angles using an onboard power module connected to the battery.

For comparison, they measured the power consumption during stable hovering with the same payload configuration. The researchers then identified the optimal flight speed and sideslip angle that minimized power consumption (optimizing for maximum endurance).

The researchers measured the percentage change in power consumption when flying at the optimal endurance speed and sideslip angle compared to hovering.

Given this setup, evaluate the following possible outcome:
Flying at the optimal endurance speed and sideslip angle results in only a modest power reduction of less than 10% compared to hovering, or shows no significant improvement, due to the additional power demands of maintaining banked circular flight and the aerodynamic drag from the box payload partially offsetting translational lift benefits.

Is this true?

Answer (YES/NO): NO